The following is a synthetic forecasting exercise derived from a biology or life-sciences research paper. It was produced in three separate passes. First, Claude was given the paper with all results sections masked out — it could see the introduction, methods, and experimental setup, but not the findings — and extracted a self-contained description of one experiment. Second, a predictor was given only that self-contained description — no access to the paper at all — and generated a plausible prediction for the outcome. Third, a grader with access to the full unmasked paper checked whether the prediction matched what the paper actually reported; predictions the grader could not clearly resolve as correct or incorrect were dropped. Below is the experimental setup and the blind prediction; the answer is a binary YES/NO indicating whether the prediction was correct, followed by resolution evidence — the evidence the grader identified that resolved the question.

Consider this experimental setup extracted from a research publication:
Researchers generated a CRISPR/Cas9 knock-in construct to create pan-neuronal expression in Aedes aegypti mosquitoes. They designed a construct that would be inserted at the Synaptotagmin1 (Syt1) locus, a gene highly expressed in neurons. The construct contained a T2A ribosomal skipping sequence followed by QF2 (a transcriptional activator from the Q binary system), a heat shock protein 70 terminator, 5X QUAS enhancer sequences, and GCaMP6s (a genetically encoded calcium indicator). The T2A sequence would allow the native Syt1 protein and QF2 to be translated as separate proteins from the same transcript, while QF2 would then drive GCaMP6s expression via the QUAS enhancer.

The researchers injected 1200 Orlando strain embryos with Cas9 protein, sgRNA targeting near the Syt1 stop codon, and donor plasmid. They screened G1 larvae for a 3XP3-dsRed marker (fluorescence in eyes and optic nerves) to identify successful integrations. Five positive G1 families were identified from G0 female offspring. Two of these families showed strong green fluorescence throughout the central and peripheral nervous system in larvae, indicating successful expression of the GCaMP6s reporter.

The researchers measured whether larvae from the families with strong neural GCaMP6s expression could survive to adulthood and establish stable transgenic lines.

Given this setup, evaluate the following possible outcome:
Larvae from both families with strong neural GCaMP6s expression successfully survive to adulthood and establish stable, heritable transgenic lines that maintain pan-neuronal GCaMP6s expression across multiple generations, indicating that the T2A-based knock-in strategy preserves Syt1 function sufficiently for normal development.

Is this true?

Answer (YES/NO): NO